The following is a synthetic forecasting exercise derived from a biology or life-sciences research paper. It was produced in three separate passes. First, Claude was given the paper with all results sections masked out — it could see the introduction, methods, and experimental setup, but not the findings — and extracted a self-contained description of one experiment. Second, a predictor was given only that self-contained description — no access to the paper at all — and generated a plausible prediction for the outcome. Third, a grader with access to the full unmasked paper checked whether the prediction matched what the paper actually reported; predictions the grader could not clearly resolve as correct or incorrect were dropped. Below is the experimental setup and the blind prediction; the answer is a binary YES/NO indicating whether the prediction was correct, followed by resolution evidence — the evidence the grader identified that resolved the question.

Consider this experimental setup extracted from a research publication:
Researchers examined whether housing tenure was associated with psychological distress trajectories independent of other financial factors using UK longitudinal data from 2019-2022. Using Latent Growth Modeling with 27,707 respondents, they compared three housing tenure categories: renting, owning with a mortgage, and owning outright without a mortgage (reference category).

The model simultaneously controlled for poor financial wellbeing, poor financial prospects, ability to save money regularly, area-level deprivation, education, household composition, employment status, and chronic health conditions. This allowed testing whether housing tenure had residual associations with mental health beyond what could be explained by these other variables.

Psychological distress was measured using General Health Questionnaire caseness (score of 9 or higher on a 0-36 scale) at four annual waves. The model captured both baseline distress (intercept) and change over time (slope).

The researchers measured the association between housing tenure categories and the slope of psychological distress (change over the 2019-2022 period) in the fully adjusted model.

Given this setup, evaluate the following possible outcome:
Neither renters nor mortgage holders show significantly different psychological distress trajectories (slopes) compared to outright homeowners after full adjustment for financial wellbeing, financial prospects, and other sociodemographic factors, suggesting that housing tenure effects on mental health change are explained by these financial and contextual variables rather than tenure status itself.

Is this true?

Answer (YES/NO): YES